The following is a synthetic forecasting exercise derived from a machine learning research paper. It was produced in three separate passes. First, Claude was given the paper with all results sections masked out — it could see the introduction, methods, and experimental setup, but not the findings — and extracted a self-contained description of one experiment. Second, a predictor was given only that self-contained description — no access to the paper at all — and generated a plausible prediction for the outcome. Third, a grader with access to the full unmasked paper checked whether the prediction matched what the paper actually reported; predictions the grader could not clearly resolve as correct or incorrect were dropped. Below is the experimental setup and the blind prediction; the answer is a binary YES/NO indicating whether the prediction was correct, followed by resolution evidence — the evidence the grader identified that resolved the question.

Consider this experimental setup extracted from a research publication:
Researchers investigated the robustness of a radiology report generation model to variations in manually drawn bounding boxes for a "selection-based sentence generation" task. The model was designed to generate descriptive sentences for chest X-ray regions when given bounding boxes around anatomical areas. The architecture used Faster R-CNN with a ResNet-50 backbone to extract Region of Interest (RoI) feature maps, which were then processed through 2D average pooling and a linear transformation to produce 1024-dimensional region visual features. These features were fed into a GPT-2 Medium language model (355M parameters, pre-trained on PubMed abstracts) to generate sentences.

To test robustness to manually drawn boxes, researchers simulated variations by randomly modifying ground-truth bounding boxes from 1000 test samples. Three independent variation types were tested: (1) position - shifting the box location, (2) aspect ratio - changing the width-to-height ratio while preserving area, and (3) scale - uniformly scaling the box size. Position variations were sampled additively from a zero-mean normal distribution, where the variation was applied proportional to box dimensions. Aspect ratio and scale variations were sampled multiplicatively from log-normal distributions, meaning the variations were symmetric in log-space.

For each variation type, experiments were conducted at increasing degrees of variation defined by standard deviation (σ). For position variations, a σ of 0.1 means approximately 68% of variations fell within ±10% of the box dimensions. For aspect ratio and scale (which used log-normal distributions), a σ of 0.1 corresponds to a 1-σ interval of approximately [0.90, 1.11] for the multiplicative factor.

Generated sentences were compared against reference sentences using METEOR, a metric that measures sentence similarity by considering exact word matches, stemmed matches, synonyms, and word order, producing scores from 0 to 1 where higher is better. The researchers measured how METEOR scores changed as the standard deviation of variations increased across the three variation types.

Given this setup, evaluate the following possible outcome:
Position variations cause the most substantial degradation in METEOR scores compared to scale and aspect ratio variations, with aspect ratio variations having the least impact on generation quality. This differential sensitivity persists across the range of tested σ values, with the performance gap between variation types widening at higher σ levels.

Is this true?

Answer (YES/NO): YES